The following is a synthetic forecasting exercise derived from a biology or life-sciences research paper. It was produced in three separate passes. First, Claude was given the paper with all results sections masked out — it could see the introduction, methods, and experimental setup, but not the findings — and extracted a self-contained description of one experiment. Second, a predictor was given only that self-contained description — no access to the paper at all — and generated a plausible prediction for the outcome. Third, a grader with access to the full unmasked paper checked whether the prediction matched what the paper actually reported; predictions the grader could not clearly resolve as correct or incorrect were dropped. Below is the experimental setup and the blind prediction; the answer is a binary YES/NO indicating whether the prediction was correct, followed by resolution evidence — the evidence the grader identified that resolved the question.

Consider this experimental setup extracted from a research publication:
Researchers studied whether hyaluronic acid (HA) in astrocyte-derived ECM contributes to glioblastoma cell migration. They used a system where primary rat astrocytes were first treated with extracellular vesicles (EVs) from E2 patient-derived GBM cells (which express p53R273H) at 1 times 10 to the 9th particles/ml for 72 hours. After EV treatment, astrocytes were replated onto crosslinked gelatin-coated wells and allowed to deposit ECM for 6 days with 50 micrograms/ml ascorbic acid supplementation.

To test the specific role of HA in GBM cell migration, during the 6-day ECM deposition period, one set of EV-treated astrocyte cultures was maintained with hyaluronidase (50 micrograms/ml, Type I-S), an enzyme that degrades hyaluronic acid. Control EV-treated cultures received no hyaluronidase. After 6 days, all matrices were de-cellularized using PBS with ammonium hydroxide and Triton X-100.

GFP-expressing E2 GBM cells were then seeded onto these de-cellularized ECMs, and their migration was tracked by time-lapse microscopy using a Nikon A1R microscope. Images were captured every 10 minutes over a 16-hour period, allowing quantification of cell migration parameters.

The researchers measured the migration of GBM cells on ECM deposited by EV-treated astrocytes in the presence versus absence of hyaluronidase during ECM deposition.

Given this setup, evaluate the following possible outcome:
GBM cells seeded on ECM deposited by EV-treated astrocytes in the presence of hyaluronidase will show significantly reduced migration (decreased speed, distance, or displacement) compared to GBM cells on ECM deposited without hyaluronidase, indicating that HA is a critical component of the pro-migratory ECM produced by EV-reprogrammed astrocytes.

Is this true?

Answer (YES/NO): YES